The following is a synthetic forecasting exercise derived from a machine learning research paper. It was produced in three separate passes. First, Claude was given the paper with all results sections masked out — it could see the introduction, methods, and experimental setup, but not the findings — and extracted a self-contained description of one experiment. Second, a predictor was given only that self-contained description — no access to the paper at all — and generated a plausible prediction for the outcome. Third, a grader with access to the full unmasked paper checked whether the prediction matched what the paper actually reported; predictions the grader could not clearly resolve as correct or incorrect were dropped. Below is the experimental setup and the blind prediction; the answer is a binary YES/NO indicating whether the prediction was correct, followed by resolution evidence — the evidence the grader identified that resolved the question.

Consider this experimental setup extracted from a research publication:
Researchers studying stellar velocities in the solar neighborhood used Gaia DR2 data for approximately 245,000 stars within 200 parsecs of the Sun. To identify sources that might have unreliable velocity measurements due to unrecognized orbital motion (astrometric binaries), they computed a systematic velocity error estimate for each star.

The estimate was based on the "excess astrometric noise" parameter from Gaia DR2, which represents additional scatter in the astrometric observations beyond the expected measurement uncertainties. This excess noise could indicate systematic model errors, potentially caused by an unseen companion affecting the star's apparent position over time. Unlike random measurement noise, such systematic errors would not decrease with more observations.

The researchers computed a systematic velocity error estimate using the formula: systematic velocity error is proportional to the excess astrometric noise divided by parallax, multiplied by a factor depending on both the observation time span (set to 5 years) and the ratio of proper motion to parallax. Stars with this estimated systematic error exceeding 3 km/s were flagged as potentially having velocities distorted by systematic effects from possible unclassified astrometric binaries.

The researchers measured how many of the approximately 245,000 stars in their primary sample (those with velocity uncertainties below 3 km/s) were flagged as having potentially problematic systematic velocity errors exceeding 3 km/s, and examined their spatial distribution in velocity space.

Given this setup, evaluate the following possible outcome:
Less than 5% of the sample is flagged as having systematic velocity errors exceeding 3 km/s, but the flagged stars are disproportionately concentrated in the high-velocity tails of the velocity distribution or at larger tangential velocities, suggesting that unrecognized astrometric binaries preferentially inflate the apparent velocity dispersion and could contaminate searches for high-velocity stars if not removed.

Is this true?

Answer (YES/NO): NO